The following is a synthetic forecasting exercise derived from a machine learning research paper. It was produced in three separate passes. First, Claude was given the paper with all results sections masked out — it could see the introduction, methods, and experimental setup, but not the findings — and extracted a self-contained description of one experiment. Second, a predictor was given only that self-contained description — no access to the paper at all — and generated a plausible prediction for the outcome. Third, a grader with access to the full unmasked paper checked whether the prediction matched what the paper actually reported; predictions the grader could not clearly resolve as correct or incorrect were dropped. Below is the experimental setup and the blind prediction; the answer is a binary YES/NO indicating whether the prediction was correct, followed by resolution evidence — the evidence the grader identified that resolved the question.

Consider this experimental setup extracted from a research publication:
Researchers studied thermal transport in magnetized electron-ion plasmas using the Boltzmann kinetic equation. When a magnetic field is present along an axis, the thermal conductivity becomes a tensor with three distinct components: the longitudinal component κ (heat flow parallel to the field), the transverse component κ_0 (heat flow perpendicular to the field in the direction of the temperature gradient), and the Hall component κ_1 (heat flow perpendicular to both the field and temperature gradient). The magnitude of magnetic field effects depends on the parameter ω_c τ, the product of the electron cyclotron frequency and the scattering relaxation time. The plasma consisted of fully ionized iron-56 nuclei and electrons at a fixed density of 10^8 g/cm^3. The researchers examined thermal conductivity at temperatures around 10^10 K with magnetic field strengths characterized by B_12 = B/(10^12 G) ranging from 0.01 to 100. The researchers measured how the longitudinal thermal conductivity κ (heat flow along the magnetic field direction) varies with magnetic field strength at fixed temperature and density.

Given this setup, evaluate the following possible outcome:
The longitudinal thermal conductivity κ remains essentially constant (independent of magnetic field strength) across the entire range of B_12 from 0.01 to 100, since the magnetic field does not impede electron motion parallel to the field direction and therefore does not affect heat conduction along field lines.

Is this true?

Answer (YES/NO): YES